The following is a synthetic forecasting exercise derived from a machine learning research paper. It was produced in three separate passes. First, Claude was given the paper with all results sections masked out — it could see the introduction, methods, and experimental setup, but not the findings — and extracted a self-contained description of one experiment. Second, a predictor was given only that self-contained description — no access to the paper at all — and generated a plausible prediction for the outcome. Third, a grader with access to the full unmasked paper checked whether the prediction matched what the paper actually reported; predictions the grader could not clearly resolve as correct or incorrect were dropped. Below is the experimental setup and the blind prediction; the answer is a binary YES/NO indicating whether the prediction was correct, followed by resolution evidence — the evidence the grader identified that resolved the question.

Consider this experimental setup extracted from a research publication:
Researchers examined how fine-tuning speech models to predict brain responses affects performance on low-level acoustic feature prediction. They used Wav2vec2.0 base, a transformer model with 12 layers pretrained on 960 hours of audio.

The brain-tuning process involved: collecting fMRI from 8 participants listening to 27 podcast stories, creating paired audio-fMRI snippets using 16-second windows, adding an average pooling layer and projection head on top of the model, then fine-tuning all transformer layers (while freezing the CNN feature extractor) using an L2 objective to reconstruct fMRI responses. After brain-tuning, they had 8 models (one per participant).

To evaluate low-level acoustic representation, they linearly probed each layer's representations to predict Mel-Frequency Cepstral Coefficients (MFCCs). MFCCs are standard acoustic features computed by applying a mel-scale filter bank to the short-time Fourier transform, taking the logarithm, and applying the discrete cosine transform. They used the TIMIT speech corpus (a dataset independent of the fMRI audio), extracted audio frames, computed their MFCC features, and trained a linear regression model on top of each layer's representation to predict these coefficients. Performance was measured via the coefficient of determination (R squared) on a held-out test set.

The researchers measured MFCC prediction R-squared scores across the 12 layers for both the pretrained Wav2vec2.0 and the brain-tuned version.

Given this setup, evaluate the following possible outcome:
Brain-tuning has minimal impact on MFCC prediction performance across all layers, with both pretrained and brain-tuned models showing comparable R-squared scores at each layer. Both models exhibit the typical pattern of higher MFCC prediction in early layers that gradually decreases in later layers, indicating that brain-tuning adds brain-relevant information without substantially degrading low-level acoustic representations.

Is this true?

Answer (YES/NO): NO